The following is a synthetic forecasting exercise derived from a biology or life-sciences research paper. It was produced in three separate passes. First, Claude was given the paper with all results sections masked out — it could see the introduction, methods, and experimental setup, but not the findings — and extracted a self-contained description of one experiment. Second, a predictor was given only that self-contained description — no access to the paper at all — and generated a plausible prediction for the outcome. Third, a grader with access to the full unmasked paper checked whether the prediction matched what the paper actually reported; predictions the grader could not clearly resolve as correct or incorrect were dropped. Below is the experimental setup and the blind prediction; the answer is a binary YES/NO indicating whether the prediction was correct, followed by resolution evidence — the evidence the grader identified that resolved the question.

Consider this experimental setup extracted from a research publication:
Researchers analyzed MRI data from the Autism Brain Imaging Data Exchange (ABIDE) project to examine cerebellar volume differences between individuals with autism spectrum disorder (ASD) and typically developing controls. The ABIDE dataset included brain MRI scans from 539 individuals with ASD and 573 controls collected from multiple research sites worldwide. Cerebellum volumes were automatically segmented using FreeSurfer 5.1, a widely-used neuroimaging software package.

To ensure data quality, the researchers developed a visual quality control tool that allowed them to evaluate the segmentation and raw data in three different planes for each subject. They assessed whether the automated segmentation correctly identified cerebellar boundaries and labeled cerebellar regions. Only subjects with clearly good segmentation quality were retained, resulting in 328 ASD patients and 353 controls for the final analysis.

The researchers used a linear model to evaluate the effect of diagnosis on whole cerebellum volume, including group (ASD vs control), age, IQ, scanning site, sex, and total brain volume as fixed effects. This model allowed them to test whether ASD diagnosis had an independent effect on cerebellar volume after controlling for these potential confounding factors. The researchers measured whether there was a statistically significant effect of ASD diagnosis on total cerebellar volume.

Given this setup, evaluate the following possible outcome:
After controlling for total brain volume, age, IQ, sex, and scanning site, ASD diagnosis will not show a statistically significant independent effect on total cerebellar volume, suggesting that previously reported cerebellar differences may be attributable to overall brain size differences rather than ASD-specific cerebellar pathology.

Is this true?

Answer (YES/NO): YES